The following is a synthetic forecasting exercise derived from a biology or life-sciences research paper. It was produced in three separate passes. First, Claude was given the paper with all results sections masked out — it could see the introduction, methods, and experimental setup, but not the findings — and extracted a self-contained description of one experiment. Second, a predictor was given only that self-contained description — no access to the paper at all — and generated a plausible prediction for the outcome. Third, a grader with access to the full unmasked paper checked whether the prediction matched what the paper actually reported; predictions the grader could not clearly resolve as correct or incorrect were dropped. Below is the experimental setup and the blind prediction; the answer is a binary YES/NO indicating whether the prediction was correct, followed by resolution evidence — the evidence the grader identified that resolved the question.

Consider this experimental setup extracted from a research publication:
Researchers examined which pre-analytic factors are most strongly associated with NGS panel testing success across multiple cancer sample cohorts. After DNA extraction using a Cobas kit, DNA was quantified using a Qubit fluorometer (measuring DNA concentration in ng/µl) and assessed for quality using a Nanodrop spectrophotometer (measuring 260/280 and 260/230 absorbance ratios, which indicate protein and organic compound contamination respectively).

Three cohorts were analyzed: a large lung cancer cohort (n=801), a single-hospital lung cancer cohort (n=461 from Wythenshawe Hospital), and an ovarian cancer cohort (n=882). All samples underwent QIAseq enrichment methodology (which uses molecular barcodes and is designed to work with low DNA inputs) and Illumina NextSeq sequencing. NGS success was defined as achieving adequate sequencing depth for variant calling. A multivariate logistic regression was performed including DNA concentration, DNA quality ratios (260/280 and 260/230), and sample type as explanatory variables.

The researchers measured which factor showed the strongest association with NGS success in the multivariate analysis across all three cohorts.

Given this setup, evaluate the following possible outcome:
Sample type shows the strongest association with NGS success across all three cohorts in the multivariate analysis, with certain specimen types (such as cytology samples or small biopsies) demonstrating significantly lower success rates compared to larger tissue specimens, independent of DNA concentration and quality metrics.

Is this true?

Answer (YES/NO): NO